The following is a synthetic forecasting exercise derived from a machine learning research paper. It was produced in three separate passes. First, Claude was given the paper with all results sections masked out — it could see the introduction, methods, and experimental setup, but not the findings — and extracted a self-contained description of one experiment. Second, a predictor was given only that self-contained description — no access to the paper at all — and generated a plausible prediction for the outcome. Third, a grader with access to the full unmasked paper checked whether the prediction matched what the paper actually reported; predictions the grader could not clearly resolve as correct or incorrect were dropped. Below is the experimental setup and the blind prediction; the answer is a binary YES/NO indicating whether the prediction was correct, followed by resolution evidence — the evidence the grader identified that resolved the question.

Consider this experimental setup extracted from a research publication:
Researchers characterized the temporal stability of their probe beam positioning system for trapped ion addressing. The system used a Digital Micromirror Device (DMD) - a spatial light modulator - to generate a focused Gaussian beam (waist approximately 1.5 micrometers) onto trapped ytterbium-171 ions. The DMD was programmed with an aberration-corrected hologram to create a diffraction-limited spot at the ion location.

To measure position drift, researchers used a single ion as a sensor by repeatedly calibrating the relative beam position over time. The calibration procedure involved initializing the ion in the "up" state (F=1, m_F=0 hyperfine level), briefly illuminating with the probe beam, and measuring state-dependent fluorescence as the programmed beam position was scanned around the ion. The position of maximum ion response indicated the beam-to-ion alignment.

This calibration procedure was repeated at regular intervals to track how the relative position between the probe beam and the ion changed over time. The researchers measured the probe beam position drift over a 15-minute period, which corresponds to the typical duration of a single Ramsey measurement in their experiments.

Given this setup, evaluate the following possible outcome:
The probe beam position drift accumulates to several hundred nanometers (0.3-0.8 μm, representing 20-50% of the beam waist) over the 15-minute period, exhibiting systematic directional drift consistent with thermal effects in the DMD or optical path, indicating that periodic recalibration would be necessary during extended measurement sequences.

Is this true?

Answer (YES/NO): NO